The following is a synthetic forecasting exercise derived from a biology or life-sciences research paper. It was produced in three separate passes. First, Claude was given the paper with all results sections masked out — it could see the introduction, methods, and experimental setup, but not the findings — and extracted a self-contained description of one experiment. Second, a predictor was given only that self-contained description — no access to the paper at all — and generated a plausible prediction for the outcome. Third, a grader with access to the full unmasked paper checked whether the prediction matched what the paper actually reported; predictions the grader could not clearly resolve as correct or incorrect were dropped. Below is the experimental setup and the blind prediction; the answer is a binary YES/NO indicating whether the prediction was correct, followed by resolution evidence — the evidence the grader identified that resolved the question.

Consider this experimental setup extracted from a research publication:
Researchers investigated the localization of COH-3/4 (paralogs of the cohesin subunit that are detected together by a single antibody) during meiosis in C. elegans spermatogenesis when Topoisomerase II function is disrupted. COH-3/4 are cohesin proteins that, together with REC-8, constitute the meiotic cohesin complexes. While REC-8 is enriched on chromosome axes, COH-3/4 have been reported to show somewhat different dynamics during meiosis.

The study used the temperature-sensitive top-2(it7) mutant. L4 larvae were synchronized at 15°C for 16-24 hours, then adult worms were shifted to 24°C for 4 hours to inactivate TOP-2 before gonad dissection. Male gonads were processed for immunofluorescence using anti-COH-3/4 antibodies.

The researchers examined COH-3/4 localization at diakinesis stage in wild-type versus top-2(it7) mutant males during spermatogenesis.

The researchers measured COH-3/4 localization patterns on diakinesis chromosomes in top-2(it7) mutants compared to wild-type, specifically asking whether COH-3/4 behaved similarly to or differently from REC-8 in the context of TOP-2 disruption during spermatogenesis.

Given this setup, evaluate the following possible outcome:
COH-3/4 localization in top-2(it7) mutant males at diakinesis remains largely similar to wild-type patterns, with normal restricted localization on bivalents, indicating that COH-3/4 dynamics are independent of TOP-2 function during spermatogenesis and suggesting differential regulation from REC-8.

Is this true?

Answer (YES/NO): YES